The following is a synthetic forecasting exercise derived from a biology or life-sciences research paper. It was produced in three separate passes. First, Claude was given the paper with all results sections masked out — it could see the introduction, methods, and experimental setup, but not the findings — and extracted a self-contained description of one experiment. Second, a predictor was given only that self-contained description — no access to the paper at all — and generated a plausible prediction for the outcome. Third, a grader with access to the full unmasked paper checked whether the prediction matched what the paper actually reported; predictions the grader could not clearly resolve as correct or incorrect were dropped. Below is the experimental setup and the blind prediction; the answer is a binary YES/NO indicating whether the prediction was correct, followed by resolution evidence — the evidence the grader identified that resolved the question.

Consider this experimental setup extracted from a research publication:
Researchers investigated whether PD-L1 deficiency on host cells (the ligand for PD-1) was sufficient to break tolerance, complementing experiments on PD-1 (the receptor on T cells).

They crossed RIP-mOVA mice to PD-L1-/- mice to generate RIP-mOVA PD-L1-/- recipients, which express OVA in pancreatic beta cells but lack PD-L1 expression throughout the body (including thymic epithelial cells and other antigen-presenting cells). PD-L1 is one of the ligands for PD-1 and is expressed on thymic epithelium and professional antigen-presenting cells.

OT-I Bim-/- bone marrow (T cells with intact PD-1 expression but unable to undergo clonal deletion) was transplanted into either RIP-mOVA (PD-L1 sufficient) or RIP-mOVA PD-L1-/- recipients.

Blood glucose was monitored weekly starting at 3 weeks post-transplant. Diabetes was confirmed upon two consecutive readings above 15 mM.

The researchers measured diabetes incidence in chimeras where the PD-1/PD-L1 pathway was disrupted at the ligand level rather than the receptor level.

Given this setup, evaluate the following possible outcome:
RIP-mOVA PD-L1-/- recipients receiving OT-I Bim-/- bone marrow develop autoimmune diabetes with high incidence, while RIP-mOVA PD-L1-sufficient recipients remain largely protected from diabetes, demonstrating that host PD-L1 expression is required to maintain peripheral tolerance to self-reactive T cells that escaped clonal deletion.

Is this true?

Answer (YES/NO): YES